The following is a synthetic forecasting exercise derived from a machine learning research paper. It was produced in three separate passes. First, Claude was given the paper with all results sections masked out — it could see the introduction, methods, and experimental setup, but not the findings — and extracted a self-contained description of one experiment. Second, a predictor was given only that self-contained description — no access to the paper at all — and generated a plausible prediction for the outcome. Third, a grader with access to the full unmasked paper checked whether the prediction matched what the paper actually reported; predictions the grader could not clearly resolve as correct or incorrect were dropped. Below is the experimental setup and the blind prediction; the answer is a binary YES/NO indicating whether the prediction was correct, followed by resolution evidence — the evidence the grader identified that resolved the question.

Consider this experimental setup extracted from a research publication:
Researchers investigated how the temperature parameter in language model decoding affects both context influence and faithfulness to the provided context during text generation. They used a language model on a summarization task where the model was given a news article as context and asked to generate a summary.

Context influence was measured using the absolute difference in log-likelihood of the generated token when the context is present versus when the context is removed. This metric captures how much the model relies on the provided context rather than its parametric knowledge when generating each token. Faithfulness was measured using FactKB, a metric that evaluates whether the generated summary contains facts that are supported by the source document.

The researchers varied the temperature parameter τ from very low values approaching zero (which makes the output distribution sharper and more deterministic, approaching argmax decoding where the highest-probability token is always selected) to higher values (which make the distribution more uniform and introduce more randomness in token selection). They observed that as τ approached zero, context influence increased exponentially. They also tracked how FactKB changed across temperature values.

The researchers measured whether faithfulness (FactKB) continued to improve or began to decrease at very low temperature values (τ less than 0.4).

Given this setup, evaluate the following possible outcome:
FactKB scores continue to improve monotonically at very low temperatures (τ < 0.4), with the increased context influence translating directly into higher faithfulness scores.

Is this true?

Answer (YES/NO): NO